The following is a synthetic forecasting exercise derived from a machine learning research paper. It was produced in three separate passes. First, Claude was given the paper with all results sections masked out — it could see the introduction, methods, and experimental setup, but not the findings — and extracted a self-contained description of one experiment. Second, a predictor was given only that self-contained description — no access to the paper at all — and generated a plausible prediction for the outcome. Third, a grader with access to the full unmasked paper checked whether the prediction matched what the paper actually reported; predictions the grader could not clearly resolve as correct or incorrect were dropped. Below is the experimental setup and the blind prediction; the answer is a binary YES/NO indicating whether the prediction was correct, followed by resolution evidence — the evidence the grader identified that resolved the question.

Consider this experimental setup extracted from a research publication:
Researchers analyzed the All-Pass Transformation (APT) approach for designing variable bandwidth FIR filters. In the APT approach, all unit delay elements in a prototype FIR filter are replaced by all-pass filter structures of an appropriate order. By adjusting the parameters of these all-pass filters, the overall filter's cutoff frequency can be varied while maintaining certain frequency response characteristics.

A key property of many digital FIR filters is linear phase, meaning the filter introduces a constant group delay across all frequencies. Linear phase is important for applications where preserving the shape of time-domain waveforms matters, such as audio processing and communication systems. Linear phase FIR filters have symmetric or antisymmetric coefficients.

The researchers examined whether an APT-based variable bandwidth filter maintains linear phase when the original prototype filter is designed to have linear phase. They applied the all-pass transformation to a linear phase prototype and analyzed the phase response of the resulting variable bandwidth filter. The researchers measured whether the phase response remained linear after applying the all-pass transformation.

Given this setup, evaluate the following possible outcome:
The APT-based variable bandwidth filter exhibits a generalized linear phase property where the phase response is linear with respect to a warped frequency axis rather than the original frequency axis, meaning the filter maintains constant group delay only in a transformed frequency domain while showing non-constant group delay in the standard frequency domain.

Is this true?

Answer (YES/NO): NO